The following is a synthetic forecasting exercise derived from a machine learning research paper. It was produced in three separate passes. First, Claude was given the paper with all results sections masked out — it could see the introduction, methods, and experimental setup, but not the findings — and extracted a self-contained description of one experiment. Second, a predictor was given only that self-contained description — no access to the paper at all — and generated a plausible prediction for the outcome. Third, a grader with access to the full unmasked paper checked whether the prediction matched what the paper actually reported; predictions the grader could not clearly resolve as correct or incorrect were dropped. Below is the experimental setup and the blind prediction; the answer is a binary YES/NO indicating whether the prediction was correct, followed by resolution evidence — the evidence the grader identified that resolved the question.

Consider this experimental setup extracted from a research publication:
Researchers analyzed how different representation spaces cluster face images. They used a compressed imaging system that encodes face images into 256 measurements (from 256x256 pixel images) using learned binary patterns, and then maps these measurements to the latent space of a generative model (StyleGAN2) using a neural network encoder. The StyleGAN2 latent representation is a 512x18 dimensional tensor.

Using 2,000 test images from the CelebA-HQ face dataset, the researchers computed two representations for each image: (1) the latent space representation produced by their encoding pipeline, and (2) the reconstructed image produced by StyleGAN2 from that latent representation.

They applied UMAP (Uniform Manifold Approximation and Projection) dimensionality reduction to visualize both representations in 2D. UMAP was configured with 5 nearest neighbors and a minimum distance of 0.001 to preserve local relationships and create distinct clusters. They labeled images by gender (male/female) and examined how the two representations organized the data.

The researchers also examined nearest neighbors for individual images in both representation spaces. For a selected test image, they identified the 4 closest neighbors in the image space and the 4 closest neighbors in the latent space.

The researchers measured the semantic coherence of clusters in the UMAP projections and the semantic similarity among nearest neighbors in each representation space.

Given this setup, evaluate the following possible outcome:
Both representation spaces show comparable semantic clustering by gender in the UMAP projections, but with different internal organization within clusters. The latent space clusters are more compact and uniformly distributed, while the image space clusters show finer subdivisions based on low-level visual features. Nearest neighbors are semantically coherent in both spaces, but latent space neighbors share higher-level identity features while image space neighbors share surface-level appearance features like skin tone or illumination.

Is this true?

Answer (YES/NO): NO